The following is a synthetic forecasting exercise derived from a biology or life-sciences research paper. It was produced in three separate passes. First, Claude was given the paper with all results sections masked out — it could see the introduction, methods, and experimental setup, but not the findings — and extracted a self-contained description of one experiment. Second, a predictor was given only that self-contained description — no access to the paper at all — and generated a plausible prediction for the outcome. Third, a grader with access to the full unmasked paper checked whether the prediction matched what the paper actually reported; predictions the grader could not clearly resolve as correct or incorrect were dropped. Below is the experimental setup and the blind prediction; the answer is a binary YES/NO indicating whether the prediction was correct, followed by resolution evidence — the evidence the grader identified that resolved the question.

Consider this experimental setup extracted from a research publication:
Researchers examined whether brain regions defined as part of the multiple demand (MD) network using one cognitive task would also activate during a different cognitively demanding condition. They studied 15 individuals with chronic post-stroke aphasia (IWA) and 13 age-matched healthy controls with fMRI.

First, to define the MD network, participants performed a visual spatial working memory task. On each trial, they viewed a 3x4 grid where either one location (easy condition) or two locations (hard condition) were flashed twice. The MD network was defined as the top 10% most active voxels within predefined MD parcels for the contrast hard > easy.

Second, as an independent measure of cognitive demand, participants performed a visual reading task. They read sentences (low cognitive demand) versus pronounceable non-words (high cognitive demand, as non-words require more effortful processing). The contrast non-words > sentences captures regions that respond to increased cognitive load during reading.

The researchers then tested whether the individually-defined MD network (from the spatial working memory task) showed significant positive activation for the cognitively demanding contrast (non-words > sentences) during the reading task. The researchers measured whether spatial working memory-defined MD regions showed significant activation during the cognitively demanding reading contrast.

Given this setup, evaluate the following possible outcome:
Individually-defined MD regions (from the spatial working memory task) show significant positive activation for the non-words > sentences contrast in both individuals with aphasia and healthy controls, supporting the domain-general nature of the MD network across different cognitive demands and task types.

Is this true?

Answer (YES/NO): YES